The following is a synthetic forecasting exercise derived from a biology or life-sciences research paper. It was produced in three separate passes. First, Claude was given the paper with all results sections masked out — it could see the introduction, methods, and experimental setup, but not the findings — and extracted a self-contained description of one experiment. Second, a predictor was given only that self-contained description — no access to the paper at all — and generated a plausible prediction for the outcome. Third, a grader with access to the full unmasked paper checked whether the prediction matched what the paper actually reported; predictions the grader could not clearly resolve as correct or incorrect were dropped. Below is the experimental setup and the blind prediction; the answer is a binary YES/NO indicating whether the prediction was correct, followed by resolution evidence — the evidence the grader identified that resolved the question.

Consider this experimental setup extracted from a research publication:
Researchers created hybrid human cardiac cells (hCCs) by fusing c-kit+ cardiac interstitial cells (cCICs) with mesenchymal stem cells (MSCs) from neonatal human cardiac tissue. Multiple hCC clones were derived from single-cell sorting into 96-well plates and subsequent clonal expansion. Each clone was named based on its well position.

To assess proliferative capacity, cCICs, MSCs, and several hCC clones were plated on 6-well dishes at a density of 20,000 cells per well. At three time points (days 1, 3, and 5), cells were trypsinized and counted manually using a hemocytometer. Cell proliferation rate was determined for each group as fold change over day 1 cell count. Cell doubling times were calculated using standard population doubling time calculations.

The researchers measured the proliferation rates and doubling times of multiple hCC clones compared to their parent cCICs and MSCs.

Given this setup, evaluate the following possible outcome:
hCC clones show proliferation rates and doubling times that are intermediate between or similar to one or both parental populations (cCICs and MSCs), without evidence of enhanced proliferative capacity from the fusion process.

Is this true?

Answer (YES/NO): NO